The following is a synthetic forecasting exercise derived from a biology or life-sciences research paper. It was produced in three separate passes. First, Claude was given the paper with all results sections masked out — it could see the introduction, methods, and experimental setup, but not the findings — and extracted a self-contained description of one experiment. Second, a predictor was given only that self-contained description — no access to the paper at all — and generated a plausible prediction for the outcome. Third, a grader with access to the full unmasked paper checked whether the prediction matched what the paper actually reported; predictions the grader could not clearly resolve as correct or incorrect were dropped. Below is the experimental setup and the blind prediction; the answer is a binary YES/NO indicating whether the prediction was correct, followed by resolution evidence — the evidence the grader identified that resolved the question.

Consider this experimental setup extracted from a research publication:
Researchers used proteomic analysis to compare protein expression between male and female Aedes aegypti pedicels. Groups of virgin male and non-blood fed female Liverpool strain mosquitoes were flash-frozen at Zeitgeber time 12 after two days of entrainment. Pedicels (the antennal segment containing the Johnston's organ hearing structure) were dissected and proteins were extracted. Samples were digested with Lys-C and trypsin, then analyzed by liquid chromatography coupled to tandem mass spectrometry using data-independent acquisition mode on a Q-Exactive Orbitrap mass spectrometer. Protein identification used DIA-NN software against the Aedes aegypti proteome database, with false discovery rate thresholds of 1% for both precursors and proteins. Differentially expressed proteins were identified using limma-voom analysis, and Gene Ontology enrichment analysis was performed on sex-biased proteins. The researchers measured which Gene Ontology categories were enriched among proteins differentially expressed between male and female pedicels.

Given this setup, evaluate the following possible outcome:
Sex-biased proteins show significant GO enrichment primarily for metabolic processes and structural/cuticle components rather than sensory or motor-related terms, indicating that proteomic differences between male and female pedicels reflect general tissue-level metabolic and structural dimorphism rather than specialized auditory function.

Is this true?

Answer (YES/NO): NO